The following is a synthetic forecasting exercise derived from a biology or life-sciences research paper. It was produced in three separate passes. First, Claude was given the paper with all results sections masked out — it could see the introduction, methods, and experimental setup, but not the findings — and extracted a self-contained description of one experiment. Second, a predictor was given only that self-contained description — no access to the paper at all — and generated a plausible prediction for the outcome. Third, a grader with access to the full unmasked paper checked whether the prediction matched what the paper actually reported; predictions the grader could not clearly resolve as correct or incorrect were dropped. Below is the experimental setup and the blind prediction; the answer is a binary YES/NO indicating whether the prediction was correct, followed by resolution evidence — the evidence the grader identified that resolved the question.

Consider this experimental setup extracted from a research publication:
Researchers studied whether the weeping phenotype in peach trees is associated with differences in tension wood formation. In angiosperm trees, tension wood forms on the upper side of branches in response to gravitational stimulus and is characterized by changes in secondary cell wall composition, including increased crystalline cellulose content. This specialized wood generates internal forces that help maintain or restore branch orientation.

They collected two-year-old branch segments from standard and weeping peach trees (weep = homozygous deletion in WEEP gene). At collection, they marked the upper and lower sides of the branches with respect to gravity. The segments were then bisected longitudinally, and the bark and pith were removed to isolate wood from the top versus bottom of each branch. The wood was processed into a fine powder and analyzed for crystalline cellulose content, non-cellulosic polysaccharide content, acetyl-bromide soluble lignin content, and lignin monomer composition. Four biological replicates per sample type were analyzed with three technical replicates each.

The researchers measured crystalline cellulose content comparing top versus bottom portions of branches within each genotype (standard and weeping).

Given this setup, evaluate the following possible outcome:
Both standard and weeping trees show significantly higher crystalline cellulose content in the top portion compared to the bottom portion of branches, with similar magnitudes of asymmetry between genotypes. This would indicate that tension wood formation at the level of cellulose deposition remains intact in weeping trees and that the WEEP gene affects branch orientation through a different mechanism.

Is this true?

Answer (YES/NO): NO